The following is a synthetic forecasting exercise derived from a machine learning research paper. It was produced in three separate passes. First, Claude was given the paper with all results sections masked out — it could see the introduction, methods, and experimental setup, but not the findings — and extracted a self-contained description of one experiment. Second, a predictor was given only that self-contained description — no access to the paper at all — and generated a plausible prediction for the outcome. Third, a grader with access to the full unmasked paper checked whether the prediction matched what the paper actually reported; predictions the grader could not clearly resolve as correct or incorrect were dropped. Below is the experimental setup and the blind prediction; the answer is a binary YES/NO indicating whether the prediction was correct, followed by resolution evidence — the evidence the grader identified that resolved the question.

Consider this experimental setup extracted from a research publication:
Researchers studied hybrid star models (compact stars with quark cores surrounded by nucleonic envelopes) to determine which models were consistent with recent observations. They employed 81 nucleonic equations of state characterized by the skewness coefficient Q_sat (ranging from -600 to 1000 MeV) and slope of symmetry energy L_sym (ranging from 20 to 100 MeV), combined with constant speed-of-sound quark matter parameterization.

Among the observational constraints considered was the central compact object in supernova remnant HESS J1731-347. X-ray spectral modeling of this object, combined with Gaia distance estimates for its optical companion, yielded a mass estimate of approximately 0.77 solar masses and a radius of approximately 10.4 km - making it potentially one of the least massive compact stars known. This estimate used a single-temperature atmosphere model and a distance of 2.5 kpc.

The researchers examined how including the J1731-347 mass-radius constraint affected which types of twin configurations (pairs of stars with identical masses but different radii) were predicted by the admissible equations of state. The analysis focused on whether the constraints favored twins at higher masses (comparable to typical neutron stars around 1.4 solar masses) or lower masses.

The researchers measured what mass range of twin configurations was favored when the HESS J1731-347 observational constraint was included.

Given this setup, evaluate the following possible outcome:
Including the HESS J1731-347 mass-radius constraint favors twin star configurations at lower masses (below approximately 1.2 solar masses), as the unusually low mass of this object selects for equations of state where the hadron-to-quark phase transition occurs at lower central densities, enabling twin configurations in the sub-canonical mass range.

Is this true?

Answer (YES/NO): YES